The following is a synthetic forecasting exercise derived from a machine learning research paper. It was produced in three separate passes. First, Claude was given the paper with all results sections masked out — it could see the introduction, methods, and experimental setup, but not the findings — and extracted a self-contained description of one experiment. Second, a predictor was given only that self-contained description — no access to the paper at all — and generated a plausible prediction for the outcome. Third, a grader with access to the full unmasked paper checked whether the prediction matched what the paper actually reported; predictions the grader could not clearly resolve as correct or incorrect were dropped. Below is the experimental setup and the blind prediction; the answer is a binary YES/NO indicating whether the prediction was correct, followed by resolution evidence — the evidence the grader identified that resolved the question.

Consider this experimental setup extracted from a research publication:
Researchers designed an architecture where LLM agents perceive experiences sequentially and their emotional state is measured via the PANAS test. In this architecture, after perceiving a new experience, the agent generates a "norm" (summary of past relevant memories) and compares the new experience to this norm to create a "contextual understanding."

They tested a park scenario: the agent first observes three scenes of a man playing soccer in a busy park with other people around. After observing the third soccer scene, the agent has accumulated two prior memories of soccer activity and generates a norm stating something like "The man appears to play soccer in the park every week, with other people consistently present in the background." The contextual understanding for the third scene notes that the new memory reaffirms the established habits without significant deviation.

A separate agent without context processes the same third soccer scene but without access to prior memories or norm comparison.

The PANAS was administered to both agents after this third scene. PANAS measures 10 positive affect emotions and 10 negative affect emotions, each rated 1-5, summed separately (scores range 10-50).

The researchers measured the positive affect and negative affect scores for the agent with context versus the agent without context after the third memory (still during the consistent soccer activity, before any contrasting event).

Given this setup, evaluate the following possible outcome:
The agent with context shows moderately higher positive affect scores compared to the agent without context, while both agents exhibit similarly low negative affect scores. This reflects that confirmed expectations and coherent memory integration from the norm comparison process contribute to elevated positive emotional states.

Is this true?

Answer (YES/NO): NO